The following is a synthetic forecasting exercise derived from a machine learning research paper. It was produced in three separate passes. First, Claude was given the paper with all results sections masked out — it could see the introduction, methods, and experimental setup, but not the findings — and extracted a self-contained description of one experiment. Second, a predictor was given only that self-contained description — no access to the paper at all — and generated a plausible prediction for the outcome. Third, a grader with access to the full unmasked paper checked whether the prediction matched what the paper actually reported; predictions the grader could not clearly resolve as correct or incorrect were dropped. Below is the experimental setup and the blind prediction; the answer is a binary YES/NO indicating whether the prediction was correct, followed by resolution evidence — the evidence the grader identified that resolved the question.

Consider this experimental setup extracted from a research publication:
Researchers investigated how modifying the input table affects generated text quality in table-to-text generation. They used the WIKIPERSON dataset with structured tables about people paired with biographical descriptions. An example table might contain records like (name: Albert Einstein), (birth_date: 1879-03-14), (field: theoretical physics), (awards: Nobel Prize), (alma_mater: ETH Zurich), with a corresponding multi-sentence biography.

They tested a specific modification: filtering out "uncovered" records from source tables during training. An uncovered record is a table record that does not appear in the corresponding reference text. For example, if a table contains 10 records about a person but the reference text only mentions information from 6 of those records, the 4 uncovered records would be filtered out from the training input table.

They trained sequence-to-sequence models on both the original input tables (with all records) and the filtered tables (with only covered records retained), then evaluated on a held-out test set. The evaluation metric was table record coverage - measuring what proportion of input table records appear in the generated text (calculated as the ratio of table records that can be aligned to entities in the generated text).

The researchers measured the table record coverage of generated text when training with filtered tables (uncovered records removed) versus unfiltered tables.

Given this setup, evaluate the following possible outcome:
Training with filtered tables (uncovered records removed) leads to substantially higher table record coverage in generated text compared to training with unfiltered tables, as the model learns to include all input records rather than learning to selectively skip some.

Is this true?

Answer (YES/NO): YES